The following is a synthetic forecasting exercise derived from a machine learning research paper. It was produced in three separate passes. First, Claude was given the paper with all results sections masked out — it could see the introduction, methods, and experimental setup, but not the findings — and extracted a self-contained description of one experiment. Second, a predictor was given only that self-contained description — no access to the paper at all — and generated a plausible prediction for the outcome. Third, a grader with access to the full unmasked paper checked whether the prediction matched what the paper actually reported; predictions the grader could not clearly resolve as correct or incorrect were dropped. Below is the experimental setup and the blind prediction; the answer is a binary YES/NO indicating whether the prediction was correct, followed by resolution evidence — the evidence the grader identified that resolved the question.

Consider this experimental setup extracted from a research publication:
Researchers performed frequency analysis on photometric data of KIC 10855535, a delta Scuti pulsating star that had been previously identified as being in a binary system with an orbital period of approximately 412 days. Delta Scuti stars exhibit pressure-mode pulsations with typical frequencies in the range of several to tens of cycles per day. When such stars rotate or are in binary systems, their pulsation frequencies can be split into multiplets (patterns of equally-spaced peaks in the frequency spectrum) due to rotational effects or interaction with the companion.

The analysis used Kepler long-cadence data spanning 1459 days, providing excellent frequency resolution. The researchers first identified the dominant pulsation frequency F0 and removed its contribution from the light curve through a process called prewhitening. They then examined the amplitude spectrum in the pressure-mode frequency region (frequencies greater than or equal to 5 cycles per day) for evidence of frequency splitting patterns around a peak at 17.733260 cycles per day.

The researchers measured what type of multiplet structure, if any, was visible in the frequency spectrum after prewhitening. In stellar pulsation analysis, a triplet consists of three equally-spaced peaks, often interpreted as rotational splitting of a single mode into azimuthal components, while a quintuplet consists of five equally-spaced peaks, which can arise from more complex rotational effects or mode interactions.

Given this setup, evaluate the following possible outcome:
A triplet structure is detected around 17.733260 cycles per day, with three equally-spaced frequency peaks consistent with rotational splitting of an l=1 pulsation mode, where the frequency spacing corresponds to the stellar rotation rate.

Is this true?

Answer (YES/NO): NO